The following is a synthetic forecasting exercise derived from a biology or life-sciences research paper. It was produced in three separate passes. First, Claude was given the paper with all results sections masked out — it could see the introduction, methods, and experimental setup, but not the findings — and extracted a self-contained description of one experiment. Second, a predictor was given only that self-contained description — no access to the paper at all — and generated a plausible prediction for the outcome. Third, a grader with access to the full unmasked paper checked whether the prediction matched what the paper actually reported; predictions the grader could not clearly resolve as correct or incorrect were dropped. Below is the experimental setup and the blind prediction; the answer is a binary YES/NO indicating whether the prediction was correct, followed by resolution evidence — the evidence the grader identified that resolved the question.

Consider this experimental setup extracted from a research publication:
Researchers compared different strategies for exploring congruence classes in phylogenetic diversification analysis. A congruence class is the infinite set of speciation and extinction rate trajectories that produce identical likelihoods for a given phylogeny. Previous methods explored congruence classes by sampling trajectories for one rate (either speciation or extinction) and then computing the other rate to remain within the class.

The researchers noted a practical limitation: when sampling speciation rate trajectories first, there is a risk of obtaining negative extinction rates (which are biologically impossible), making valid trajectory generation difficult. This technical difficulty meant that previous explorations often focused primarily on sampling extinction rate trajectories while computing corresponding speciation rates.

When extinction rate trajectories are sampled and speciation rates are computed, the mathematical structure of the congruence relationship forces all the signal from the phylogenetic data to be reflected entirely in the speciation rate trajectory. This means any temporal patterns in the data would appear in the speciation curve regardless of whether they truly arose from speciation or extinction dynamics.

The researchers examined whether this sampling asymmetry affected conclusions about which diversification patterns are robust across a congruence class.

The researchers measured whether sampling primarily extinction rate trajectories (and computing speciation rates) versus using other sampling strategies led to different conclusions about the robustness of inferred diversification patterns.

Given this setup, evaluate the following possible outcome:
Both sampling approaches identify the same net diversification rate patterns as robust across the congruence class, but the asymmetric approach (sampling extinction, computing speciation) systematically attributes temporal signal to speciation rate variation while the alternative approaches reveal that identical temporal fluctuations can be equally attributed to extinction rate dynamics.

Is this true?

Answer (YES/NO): NO